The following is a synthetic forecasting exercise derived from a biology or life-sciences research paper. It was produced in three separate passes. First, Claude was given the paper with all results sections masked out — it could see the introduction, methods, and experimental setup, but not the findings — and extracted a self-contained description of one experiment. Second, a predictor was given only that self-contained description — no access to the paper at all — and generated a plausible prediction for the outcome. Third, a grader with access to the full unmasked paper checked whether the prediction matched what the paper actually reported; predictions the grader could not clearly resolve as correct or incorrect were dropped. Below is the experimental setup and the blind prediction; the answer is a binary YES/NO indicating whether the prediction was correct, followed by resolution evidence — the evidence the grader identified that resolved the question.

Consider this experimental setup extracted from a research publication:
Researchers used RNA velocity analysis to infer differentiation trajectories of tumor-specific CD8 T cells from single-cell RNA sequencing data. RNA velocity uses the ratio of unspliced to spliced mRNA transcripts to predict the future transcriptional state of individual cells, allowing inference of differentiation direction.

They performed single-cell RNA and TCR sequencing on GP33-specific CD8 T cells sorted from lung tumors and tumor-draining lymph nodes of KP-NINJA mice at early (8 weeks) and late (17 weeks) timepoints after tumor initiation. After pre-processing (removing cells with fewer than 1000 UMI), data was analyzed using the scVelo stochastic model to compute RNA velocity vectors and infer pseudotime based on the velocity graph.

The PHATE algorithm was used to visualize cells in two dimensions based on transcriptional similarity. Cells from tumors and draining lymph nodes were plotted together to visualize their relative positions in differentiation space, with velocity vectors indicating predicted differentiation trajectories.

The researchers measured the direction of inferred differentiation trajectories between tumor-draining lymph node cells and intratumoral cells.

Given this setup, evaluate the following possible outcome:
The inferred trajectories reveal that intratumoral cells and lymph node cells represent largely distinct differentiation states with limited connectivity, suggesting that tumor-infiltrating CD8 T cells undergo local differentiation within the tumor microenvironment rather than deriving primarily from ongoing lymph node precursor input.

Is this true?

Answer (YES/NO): NO